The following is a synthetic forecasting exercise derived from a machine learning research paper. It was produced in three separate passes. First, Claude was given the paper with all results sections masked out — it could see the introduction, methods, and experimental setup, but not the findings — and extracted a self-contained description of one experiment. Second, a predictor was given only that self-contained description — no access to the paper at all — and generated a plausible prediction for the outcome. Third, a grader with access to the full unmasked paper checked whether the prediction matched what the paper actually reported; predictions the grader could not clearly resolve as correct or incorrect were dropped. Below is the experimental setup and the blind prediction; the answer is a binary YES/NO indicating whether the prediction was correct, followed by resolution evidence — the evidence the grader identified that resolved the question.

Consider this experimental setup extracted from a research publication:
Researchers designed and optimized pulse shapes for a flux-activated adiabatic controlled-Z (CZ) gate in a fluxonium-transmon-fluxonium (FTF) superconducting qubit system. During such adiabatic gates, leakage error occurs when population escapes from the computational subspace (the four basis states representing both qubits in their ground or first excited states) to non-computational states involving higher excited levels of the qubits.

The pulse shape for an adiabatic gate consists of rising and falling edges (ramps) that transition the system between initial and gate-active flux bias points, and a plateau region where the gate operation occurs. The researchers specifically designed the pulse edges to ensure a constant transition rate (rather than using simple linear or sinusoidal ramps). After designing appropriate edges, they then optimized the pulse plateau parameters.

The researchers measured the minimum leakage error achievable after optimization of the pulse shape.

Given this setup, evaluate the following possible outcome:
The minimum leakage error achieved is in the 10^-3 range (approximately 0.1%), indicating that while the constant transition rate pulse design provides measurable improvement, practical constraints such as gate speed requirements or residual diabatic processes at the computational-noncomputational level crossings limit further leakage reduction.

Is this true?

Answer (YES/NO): NO